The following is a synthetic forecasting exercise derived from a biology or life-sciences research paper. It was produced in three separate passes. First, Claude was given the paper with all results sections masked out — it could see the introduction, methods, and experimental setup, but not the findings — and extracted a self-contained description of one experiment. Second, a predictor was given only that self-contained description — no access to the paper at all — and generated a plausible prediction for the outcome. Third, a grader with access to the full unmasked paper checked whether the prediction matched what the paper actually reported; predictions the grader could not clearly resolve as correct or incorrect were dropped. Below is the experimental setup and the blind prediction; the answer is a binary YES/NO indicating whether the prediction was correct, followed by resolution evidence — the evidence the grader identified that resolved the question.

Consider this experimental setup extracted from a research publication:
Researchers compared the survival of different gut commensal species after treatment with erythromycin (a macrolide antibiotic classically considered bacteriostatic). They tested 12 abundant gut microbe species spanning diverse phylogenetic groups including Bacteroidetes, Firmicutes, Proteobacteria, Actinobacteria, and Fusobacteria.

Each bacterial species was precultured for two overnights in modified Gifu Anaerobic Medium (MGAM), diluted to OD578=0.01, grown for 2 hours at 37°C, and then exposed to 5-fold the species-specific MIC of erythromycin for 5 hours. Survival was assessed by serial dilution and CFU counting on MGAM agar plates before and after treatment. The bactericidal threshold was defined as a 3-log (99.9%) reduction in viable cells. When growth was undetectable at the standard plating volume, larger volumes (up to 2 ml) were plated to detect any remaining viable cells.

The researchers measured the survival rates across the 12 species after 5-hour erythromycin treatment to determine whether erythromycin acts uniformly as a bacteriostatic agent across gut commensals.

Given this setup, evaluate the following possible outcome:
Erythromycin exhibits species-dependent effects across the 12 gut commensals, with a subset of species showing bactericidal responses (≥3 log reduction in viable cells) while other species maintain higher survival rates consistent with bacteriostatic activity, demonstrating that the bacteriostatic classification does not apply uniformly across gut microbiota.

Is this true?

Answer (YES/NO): YES